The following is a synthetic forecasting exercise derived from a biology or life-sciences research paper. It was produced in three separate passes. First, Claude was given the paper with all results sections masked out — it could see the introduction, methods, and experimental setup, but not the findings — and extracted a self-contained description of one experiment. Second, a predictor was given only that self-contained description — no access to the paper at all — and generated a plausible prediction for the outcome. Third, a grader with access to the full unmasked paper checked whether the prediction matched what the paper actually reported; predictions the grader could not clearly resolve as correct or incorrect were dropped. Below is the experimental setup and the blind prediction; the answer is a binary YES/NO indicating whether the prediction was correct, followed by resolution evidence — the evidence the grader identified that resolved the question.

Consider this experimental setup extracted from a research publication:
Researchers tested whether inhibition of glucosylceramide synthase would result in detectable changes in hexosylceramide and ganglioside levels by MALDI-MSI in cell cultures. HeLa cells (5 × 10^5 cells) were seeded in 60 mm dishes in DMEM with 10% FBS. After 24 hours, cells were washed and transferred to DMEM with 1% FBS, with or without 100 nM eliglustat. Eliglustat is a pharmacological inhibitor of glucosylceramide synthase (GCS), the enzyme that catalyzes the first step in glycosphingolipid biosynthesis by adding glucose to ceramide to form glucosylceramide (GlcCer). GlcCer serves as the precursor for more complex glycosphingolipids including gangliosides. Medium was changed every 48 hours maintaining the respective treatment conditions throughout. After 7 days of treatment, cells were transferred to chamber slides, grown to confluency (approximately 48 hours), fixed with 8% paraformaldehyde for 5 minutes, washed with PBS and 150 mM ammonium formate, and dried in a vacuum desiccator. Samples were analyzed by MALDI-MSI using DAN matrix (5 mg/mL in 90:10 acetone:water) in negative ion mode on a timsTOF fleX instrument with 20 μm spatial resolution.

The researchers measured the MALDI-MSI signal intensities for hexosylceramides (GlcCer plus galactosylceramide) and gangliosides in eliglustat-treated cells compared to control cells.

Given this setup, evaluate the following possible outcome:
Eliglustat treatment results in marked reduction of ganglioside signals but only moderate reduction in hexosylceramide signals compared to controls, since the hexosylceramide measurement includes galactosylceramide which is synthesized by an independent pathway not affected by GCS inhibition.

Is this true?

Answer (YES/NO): NO